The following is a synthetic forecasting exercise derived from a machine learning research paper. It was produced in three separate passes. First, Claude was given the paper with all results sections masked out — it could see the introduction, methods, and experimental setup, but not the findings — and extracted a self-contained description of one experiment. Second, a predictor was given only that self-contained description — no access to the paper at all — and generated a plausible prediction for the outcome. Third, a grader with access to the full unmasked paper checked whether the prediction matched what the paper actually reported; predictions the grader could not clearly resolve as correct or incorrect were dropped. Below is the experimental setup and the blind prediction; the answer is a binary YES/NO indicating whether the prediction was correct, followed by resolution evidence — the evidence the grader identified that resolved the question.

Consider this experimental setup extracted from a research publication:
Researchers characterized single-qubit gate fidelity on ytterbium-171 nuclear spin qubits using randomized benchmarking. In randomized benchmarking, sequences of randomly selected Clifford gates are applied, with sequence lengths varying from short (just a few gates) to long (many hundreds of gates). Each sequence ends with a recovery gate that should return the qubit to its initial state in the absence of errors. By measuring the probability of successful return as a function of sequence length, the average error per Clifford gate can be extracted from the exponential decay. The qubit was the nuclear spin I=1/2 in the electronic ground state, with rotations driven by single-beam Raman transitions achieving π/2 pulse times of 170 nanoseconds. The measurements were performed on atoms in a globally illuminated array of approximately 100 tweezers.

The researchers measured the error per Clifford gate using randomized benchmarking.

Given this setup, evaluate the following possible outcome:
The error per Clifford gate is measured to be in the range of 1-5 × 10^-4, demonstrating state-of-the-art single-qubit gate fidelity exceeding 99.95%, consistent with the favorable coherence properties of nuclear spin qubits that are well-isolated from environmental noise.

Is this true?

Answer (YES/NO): NO